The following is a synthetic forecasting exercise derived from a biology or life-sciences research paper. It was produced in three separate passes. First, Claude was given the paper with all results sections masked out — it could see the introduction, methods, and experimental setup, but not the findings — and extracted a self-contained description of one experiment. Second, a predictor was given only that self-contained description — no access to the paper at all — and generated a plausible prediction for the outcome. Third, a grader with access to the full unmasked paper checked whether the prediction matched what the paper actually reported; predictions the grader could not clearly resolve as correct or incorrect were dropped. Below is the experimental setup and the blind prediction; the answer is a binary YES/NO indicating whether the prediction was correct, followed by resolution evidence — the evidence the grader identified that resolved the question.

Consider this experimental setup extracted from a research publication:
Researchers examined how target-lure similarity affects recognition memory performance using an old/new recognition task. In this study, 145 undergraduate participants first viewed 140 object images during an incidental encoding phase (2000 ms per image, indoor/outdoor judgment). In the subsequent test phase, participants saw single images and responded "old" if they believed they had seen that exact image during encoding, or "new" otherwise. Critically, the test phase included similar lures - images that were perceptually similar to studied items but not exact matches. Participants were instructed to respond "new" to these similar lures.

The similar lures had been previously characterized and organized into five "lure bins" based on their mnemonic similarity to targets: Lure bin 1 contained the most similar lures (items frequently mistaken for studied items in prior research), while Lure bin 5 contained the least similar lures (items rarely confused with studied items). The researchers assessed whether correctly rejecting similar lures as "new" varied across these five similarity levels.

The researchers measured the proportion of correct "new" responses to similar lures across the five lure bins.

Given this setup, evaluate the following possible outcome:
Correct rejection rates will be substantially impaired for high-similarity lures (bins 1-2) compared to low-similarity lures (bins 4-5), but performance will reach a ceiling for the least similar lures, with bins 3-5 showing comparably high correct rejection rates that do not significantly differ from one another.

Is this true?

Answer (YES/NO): NO